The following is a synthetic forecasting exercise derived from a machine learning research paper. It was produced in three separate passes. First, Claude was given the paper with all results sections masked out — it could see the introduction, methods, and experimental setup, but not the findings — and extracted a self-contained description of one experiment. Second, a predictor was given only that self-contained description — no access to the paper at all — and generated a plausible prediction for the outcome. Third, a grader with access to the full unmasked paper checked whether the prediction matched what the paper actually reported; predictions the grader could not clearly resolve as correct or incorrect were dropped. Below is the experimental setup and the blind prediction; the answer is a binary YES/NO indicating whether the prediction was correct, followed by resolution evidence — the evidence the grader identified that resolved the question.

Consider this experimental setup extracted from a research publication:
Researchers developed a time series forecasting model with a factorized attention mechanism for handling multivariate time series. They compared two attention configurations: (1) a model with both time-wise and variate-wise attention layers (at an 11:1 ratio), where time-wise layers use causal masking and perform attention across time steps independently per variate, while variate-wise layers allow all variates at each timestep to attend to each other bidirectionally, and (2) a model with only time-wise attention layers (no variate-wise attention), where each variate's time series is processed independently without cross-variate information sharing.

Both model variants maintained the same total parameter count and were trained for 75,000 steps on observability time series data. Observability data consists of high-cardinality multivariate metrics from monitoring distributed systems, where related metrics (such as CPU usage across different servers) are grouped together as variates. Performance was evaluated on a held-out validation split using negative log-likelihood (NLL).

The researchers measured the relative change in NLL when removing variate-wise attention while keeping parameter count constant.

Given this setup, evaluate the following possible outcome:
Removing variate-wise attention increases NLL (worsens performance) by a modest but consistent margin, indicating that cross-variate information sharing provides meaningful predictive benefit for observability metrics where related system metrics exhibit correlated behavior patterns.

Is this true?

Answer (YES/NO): YES